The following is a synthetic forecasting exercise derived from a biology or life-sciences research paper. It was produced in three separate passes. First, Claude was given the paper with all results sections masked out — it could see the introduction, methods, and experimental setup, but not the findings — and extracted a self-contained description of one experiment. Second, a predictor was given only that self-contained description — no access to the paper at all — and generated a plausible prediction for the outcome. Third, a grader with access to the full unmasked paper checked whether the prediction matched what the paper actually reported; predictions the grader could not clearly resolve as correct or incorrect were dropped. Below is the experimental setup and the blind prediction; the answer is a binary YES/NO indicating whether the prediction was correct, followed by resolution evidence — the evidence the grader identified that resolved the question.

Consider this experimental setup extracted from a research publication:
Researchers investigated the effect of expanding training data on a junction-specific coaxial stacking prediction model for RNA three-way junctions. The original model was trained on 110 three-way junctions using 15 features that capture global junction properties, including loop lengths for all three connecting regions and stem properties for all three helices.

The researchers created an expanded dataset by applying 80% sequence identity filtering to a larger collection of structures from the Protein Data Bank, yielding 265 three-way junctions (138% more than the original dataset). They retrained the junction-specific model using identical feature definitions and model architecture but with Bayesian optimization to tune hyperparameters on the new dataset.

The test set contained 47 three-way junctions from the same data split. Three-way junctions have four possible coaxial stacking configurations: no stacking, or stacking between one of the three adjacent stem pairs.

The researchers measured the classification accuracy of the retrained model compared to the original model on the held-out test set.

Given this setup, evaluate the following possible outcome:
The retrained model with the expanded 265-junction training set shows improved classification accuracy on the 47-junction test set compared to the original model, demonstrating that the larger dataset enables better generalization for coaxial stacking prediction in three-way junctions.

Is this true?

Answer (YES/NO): NO